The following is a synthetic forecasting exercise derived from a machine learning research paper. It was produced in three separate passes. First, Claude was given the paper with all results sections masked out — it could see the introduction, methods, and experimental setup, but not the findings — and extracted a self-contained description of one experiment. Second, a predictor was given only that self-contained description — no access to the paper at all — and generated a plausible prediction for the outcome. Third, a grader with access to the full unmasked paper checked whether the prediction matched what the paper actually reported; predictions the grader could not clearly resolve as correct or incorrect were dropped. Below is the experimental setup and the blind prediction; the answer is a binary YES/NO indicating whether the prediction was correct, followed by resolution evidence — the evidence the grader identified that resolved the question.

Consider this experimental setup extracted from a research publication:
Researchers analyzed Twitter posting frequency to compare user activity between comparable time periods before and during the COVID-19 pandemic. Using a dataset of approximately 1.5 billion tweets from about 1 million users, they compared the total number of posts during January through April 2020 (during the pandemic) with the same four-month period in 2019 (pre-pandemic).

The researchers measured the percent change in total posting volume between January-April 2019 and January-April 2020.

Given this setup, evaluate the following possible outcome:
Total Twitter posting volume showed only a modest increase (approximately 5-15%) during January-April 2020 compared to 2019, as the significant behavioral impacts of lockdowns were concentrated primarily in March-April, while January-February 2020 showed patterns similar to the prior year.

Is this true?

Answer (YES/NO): NO